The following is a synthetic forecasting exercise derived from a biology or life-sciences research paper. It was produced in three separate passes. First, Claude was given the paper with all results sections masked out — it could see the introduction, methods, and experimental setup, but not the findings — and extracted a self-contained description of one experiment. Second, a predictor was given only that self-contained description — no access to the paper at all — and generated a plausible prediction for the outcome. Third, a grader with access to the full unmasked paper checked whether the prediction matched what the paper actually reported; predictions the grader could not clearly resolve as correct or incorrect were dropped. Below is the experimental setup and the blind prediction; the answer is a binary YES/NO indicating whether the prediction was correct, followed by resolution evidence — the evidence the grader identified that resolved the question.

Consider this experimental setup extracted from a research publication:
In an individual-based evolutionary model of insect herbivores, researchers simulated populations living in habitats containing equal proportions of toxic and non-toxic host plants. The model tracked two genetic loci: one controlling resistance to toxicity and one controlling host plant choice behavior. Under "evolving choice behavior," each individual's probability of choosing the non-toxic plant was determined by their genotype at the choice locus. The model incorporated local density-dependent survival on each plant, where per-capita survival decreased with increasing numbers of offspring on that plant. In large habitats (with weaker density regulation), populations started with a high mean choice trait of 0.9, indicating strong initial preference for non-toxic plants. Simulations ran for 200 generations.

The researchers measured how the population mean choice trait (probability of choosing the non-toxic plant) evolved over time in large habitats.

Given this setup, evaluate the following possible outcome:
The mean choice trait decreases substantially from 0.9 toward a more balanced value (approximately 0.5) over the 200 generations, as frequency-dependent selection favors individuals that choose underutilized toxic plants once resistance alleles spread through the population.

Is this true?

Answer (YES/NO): NO